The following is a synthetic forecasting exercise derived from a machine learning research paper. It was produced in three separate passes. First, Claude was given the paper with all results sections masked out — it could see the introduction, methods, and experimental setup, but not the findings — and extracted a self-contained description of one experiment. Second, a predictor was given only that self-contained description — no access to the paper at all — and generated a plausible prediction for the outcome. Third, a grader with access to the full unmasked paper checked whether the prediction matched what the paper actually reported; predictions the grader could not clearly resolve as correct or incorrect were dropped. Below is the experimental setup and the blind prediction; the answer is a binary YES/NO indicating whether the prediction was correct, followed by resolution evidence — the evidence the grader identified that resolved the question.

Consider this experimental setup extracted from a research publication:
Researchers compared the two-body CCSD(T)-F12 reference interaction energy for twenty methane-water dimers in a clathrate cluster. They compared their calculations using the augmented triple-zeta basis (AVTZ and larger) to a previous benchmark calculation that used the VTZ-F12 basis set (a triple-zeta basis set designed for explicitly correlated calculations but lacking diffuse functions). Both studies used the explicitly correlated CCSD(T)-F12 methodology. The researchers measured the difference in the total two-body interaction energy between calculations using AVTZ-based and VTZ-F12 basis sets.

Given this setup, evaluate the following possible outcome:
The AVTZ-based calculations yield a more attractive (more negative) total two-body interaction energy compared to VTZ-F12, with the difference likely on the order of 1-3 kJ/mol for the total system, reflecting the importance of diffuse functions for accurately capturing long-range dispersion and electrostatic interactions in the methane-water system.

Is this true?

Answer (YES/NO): YES